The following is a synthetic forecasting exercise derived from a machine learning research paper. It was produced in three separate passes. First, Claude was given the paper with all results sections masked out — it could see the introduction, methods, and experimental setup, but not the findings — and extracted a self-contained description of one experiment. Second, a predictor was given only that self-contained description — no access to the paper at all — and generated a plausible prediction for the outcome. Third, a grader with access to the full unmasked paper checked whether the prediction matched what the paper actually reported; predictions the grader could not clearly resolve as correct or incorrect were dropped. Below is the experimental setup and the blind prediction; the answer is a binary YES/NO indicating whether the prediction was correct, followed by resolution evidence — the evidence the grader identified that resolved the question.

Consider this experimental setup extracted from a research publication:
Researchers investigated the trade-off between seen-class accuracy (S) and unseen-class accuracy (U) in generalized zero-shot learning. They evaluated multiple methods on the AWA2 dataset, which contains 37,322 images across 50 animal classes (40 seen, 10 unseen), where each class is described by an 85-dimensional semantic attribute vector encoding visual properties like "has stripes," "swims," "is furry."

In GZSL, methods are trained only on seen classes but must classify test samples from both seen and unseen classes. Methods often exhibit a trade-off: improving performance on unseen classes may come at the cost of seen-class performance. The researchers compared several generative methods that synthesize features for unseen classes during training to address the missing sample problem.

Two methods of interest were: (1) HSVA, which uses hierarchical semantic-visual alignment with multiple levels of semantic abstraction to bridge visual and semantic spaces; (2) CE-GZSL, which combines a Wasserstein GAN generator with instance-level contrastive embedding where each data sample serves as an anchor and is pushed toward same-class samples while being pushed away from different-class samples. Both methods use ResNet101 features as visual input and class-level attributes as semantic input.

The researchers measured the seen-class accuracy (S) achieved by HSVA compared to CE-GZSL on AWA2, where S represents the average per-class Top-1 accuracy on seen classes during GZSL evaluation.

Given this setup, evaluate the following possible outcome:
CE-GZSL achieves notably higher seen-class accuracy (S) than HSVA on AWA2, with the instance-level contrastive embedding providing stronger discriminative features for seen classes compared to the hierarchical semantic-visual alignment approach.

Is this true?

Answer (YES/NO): NO